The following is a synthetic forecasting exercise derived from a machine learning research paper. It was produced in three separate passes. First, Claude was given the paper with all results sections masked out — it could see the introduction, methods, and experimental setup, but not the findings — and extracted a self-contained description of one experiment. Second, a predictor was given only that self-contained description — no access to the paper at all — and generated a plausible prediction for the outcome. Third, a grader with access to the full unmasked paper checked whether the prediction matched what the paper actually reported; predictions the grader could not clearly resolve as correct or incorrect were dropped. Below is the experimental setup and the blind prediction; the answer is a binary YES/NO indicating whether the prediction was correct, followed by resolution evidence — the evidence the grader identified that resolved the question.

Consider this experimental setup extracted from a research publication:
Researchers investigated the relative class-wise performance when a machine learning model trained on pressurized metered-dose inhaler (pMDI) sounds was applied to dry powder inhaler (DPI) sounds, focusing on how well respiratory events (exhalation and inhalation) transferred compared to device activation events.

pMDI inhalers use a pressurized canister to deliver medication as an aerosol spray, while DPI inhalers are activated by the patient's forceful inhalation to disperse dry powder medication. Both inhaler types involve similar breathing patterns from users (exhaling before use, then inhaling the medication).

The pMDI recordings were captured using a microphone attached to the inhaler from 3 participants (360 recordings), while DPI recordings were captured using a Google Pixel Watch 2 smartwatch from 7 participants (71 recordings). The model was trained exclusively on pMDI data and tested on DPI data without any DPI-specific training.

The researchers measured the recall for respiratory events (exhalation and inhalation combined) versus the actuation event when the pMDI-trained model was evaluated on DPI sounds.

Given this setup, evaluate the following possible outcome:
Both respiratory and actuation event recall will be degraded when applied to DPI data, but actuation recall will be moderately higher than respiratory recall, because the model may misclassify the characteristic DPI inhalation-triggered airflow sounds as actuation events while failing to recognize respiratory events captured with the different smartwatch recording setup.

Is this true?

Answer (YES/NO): NO